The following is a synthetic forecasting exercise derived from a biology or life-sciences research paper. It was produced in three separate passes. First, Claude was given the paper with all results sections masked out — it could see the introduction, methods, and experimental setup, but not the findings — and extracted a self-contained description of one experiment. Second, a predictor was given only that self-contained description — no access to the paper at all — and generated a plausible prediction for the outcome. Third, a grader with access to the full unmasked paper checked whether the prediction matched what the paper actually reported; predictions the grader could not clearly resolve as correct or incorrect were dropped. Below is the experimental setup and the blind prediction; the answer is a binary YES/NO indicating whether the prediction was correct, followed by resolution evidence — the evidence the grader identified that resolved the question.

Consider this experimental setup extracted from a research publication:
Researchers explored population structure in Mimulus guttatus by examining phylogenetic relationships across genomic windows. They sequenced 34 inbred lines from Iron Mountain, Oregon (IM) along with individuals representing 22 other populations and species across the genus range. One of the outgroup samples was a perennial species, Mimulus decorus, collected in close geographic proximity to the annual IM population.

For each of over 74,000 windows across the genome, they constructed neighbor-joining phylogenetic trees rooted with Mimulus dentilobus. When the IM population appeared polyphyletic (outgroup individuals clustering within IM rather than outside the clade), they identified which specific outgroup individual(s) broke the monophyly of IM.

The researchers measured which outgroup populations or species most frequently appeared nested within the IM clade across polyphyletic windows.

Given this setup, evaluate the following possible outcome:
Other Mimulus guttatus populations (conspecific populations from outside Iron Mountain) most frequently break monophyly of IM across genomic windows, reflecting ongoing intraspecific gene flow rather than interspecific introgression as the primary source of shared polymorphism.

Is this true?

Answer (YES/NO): NO